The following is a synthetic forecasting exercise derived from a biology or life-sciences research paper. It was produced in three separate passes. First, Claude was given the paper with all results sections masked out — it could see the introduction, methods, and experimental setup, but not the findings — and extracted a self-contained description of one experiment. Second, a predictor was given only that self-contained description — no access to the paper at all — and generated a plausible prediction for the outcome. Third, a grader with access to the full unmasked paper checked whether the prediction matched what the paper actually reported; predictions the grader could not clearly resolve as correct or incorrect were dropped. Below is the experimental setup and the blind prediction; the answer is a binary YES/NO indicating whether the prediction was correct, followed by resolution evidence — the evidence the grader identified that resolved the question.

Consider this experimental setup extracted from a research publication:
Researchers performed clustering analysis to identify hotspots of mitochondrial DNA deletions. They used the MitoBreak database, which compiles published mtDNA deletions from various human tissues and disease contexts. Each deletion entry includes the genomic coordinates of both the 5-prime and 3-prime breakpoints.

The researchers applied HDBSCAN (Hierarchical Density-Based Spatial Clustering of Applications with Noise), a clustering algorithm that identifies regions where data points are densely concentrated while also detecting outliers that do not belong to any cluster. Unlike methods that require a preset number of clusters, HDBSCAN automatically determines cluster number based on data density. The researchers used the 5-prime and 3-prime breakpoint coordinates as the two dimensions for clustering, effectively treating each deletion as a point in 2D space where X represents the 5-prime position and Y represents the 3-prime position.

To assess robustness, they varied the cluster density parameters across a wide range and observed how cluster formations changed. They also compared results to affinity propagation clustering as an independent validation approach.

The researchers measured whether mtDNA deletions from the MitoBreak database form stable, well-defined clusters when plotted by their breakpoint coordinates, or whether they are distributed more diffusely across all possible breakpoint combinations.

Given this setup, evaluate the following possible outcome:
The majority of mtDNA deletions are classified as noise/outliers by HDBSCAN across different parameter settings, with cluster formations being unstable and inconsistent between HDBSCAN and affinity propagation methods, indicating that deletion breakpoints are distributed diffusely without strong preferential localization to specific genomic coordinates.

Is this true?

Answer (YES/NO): NO